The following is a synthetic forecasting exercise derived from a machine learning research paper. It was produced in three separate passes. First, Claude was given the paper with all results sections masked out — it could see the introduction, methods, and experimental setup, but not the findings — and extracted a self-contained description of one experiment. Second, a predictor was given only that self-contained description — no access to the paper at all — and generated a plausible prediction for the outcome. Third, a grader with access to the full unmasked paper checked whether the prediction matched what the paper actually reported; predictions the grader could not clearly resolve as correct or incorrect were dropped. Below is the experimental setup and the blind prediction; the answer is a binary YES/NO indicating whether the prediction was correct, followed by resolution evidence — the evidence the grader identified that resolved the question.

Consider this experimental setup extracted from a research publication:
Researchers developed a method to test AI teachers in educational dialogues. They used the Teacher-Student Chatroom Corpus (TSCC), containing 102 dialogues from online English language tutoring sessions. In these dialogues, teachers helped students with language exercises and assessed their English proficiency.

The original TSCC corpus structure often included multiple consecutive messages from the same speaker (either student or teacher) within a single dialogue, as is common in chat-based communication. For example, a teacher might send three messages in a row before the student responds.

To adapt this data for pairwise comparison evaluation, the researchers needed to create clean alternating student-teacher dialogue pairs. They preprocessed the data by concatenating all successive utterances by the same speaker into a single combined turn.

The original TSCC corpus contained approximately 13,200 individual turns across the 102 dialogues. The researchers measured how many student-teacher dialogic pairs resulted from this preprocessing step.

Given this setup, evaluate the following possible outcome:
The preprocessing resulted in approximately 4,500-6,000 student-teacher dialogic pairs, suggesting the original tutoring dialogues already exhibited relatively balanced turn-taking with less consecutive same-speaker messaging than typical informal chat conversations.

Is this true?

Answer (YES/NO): NO